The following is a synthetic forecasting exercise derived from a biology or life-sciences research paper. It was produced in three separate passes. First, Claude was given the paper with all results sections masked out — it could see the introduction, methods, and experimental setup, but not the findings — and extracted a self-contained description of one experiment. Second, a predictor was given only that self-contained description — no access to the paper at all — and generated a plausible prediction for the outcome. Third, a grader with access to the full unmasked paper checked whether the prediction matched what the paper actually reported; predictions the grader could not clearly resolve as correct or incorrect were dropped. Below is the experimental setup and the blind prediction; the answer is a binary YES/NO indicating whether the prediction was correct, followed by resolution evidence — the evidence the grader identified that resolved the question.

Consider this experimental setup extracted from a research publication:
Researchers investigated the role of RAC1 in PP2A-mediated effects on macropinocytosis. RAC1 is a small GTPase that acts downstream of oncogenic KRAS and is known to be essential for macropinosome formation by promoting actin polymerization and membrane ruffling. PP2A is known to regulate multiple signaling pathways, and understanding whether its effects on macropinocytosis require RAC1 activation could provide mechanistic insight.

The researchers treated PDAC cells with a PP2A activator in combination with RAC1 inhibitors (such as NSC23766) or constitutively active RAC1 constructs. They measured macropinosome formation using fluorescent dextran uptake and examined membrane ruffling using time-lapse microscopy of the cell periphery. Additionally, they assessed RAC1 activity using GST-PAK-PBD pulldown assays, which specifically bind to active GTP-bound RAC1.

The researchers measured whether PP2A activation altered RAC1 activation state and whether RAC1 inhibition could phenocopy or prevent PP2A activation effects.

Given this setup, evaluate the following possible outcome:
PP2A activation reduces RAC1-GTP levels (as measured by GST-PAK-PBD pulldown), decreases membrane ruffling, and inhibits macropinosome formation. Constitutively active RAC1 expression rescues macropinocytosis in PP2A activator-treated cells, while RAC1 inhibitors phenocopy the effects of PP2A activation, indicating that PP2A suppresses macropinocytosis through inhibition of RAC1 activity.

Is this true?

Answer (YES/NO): NO